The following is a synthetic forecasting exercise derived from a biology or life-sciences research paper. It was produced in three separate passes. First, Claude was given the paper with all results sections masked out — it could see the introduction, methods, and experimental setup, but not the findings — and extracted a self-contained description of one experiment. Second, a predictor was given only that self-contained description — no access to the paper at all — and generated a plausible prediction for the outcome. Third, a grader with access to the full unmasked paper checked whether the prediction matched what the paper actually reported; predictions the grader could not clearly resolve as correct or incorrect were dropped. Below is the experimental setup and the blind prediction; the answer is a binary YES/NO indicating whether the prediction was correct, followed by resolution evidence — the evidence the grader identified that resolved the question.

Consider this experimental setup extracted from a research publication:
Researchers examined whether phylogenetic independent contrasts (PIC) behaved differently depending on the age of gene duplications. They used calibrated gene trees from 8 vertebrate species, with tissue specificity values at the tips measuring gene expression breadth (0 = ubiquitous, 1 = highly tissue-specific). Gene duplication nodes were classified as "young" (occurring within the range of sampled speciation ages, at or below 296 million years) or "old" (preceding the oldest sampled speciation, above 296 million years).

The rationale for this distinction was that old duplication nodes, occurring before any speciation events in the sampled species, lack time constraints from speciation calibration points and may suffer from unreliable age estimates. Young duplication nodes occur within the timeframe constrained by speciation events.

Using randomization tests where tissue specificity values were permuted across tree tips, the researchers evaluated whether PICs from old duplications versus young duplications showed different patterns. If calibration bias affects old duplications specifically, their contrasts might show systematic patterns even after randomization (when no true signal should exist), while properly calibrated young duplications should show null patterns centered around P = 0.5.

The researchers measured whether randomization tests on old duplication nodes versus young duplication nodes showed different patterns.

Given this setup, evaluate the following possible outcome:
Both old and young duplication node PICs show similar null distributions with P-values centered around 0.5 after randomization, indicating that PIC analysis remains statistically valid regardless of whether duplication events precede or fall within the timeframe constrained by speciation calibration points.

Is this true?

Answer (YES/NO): NO